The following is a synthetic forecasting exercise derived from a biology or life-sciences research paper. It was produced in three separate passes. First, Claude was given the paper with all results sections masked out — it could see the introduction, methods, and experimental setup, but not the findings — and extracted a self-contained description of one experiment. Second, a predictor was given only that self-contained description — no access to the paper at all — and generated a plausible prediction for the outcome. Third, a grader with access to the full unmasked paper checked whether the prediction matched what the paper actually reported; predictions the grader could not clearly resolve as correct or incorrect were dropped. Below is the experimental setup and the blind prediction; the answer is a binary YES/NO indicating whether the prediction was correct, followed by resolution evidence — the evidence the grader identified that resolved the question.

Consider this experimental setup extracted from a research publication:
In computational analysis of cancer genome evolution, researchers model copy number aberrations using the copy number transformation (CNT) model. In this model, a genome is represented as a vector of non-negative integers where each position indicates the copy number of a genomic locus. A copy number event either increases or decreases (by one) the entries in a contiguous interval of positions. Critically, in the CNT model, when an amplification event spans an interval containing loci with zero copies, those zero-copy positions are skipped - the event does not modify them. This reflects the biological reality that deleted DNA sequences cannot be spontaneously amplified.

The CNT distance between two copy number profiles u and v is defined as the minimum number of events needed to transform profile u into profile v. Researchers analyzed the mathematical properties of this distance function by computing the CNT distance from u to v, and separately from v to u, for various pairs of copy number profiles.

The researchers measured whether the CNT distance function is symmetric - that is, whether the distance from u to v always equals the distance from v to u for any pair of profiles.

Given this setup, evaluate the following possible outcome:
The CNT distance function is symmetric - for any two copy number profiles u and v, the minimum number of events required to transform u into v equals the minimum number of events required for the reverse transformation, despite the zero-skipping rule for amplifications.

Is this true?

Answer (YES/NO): NO